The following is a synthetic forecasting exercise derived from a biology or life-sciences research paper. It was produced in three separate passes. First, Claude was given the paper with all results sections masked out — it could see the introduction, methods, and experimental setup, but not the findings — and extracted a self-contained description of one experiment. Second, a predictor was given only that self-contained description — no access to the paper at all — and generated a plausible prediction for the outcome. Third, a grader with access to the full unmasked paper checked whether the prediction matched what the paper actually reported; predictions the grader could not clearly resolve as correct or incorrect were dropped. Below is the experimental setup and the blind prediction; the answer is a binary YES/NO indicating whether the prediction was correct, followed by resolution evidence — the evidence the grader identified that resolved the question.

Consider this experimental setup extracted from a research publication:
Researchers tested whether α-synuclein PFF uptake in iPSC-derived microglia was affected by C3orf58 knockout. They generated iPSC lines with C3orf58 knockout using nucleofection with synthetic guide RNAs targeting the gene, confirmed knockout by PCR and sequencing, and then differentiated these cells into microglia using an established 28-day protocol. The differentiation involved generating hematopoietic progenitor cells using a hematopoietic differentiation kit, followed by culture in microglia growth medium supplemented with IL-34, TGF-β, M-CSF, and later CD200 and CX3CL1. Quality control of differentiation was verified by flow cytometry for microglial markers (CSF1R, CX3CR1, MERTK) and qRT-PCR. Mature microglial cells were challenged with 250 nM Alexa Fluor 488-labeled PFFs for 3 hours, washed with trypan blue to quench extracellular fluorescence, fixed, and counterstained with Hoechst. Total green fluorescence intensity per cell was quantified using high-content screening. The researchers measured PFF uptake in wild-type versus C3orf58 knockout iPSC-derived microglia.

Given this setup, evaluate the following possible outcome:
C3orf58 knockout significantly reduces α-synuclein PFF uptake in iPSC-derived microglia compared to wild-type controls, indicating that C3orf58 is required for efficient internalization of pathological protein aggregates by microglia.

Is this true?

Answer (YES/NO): YES